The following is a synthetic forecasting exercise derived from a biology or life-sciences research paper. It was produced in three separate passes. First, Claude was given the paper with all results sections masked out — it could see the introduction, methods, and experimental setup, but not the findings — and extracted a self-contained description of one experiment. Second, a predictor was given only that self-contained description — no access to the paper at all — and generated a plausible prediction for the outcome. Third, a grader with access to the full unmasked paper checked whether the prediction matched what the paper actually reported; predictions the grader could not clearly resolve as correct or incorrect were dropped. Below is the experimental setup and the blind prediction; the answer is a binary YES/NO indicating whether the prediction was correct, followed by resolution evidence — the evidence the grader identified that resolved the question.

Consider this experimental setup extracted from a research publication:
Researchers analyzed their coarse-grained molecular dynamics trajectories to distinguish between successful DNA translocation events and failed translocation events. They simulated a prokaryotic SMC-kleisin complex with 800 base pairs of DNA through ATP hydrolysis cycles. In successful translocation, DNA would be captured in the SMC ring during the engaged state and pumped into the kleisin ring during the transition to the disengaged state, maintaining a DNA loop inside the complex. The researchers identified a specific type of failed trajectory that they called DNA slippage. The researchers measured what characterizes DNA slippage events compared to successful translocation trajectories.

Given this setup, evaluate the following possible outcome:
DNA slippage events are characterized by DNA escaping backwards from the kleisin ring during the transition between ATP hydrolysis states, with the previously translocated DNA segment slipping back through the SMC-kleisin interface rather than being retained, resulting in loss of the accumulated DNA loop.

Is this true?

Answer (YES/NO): NO